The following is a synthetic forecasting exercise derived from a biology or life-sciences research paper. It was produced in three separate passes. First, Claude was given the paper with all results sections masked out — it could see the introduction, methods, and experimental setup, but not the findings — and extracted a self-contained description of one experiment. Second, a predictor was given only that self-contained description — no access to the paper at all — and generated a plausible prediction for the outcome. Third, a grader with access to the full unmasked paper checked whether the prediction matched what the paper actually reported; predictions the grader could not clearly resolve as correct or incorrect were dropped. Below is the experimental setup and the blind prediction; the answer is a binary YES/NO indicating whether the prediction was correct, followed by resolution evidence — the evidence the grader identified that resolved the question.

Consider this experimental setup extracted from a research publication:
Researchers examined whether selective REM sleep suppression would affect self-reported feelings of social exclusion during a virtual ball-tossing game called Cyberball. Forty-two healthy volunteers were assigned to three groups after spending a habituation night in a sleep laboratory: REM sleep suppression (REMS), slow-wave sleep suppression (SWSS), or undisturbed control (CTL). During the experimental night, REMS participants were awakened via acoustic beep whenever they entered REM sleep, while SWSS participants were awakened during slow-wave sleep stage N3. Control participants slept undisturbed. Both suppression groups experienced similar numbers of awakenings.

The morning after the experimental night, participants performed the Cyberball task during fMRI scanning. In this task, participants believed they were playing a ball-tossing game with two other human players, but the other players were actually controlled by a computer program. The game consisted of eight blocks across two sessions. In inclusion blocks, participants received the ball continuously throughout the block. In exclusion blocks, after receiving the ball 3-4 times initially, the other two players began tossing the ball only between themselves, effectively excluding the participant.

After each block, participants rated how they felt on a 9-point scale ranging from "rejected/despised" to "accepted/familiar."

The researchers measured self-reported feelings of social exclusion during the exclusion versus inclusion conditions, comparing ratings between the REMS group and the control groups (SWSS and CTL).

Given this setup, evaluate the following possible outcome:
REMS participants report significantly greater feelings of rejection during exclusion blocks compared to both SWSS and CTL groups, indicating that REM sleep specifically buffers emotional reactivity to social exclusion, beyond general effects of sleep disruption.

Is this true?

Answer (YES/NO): NO